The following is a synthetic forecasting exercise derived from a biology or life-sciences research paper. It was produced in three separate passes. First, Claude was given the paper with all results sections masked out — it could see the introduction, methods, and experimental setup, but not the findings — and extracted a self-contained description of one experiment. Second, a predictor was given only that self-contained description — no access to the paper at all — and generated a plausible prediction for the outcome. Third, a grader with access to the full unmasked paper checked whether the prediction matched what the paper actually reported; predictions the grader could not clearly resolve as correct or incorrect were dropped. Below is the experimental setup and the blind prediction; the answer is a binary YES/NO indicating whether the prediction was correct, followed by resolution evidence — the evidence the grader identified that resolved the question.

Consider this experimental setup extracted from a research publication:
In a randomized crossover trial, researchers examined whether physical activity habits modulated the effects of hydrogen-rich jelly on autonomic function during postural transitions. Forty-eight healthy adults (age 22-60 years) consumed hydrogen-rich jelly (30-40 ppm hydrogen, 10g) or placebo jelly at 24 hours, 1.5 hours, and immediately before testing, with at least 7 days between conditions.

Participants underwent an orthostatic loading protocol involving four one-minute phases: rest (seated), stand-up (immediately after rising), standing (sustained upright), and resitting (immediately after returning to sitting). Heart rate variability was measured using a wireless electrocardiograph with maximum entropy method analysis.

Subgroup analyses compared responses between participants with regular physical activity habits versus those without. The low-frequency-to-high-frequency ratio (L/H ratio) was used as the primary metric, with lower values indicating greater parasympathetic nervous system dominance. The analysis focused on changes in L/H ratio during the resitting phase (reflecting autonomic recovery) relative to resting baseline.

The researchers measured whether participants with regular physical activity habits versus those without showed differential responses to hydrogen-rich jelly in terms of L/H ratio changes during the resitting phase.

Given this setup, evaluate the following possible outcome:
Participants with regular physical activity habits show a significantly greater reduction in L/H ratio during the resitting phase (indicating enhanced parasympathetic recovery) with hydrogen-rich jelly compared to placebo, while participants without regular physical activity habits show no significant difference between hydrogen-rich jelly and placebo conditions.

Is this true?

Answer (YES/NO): NO